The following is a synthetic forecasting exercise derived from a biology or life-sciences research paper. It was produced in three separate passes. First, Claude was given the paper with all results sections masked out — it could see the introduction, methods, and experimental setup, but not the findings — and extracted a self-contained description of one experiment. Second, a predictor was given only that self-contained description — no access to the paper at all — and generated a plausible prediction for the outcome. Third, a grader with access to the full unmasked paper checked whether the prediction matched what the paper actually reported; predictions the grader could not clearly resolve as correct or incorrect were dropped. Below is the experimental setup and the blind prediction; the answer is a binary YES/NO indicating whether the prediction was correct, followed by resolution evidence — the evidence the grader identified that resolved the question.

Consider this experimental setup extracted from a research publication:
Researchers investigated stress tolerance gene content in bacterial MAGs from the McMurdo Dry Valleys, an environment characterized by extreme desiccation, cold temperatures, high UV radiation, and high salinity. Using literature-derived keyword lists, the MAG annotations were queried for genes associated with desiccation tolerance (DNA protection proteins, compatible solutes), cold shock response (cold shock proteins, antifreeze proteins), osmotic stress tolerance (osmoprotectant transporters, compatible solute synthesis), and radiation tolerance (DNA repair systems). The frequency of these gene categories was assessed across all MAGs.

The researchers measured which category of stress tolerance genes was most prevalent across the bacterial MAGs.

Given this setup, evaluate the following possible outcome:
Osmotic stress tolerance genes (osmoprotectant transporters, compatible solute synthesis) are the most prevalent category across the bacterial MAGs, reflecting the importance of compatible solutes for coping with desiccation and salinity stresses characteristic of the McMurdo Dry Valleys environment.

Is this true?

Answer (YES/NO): NO